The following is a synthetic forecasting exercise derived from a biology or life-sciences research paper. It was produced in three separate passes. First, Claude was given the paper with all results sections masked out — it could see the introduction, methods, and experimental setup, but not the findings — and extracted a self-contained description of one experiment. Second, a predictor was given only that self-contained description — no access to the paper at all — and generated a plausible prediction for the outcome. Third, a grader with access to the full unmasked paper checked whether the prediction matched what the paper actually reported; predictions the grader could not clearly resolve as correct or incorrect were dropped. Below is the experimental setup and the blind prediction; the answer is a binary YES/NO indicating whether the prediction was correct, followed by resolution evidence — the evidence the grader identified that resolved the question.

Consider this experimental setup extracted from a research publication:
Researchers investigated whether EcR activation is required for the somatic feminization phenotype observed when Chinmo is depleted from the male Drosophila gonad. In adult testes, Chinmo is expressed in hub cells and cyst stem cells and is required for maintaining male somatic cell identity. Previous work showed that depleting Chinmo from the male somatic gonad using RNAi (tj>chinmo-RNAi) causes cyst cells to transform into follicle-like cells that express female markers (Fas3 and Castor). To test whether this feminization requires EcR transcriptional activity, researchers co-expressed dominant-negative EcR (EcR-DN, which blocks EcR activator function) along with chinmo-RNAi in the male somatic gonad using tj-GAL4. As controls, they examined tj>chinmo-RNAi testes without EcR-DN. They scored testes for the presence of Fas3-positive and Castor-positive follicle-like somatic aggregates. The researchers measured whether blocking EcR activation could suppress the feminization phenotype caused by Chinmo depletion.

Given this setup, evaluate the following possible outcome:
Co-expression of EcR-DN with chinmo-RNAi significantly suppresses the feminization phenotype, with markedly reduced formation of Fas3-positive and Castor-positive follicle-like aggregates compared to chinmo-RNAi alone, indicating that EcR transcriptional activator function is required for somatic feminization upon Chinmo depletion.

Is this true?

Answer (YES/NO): YES